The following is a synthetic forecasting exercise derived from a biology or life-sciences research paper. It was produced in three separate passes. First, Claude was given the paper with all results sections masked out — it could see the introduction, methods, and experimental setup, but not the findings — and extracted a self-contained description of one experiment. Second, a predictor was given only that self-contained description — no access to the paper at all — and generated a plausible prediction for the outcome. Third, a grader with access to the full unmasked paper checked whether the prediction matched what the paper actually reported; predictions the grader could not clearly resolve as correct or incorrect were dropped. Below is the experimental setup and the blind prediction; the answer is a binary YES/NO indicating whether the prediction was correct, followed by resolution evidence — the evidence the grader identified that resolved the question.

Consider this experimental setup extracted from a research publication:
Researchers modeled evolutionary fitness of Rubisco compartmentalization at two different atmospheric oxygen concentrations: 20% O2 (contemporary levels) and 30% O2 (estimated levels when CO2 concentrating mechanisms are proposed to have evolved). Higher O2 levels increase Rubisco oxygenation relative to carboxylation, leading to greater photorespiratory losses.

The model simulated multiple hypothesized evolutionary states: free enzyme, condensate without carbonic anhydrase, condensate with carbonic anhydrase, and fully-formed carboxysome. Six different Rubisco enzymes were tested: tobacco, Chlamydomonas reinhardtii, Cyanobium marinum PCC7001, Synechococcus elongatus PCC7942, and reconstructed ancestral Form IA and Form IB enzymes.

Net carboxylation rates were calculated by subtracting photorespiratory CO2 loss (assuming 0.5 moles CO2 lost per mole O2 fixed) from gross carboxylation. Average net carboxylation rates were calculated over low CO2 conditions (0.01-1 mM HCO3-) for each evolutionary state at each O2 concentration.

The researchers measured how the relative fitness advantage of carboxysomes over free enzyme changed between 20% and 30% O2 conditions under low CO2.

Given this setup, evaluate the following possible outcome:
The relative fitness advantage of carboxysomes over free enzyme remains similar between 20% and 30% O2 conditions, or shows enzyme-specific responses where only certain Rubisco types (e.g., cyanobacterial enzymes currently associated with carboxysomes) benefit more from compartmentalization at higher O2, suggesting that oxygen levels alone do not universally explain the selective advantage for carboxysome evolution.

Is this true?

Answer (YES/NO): YES